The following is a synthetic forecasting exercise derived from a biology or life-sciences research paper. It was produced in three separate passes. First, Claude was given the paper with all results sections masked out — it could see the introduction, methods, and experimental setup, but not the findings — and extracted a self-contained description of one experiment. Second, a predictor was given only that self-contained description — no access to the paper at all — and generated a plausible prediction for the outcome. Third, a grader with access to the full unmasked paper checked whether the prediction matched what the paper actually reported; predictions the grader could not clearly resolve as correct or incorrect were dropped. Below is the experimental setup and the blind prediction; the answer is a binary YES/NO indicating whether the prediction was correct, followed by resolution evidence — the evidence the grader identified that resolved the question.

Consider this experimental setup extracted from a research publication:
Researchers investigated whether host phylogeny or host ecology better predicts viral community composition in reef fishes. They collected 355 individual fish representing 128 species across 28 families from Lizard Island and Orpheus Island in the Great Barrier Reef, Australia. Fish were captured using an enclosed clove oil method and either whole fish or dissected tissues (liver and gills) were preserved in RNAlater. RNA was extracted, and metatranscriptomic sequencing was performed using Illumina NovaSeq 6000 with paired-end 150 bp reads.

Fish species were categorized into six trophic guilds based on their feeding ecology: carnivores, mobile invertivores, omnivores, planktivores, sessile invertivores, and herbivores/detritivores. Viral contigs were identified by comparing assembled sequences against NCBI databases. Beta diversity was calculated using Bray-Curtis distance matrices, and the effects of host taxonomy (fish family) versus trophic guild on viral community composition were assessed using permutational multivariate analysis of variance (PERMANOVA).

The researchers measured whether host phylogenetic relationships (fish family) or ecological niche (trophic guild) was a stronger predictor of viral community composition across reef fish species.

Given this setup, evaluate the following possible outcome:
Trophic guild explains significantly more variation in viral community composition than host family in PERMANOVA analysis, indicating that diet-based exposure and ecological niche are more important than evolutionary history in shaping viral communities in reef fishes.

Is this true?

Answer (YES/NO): NO